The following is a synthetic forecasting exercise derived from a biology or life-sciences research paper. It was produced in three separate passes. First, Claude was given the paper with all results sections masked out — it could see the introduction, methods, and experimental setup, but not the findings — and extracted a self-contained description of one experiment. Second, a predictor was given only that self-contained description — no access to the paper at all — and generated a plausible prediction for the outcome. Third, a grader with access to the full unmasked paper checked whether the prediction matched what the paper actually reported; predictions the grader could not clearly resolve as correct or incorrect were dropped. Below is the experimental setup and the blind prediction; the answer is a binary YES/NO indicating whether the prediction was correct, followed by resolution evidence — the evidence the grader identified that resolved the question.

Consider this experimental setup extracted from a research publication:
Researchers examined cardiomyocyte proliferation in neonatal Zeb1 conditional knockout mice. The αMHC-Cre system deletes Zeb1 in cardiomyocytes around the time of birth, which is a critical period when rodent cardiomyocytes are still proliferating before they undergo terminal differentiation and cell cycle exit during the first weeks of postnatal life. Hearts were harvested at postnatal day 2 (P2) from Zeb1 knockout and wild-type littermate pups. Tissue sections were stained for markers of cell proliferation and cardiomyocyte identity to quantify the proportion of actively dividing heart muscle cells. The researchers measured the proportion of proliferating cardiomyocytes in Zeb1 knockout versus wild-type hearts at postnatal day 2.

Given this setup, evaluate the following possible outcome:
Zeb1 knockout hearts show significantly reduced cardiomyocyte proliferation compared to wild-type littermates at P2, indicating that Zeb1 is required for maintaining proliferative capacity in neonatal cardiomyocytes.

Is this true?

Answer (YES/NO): YES